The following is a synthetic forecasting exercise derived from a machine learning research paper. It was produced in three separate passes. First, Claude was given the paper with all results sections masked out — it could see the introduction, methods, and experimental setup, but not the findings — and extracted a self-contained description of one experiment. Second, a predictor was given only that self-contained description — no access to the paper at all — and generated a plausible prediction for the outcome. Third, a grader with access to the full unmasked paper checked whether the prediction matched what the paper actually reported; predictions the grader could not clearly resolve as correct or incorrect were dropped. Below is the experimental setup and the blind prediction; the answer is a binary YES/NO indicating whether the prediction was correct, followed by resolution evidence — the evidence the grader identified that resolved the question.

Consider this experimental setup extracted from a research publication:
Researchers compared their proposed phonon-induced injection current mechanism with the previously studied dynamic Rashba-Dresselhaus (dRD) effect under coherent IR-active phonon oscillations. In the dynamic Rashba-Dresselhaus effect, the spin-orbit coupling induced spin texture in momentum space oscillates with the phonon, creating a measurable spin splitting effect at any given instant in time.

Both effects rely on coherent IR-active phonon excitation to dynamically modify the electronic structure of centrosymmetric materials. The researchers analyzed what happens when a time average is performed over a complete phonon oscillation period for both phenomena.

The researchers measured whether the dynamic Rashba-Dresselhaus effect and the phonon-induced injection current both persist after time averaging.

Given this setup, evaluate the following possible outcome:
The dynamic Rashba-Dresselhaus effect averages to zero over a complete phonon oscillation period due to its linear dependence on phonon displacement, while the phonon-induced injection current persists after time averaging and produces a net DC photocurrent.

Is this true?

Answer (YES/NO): NO